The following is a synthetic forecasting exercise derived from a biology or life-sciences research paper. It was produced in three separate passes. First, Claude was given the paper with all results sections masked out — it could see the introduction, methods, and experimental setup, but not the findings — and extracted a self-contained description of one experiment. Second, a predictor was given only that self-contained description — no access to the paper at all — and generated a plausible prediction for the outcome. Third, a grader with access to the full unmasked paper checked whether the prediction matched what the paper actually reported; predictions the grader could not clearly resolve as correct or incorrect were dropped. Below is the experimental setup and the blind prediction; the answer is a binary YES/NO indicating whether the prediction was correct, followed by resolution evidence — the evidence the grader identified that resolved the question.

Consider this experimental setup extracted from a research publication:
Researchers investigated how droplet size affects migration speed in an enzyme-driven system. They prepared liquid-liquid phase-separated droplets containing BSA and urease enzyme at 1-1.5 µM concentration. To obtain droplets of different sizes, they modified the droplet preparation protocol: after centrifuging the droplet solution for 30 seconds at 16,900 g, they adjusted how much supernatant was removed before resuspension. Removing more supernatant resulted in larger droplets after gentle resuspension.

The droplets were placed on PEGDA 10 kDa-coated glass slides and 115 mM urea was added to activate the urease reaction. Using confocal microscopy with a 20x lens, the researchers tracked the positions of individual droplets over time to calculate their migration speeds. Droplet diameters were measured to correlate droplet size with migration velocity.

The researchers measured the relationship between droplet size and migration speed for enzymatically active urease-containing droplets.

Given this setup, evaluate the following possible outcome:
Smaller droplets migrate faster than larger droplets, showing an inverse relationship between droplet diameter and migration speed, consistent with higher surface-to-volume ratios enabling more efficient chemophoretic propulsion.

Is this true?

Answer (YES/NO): NO